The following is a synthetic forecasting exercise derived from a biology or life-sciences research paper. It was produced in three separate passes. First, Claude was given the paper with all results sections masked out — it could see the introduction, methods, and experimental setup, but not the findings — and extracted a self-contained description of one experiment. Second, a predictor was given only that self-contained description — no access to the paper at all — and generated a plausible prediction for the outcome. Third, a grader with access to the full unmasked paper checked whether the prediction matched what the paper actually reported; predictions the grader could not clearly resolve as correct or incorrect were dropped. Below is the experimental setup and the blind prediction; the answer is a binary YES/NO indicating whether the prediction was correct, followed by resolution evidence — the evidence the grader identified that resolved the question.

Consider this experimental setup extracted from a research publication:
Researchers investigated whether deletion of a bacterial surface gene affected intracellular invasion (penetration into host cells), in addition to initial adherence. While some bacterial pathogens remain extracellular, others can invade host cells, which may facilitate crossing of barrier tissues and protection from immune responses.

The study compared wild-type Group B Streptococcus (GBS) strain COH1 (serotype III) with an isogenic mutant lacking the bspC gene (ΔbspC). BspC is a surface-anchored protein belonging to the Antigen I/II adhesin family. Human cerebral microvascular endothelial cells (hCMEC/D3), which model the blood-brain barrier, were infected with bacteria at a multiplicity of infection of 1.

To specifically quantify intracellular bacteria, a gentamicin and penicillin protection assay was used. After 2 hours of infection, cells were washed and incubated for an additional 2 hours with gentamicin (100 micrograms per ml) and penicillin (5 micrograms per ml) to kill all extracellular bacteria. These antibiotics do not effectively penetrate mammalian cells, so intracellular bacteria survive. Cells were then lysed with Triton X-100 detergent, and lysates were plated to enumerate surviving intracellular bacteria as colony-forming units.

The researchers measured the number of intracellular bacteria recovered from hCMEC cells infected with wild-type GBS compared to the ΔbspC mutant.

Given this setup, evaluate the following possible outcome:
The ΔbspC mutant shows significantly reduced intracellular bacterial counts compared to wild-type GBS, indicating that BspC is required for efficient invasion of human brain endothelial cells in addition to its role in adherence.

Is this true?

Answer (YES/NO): NO